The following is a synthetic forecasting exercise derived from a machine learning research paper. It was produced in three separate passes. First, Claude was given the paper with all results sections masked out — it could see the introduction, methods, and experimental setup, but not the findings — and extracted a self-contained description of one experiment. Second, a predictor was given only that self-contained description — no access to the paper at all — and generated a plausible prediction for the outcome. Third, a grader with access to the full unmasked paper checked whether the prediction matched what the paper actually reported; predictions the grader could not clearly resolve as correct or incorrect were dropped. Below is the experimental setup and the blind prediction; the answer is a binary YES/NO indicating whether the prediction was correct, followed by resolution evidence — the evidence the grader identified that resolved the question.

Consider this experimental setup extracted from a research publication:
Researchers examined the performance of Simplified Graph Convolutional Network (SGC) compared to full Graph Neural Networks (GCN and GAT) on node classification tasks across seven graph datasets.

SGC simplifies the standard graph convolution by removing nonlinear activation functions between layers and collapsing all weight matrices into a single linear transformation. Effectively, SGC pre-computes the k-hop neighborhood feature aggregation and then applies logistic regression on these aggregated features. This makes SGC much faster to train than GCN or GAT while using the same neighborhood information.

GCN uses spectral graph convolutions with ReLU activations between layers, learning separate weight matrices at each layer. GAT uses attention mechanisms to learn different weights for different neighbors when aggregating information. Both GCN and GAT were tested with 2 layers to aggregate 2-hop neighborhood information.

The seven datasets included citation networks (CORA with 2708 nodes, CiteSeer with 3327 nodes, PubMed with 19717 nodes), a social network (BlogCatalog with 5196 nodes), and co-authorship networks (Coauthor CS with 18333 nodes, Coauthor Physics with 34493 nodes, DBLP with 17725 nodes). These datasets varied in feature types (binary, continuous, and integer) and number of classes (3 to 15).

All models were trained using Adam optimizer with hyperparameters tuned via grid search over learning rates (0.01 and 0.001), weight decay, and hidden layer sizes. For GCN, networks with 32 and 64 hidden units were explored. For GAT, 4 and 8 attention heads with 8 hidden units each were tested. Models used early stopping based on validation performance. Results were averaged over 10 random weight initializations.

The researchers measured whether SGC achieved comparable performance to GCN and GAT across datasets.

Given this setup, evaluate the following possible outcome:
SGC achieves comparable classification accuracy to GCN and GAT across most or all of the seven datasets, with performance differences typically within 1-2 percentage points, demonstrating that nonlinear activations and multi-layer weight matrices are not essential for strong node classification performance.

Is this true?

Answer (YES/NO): NO